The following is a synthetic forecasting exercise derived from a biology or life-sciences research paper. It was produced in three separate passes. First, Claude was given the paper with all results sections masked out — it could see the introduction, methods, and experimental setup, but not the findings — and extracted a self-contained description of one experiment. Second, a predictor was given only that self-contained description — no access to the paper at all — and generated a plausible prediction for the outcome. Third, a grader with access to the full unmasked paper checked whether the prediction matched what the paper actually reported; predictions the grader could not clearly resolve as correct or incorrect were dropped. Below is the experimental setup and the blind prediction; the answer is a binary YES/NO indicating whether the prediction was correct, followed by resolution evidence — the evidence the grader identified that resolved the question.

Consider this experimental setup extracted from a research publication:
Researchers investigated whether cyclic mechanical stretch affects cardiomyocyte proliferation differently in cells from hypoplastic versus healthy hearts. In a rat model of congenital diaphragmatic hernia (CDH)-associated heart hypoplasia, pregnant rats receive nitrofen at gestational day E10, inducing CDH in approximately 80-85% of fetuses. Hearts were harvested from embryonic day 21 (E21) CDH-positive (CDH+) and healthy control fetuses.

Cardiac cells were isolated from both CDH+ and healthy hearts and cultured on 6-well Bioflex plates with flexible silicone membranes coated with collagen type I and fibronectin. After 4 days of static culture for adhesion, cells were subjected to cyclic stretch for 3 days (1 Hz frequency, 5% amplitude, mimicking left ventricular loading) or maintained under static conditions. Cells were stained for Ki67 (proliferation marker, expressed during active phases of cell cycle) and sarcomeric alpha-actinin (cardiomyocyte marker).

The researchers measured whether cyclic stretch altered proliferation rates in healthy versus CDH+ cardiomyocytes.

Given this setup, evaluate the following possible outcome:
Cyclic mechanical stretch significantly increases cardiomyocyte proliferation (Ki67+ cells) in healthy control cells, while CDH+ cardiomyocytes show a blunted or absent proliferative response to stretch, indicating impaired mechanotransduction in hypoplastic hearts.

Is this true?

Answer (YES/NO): NO